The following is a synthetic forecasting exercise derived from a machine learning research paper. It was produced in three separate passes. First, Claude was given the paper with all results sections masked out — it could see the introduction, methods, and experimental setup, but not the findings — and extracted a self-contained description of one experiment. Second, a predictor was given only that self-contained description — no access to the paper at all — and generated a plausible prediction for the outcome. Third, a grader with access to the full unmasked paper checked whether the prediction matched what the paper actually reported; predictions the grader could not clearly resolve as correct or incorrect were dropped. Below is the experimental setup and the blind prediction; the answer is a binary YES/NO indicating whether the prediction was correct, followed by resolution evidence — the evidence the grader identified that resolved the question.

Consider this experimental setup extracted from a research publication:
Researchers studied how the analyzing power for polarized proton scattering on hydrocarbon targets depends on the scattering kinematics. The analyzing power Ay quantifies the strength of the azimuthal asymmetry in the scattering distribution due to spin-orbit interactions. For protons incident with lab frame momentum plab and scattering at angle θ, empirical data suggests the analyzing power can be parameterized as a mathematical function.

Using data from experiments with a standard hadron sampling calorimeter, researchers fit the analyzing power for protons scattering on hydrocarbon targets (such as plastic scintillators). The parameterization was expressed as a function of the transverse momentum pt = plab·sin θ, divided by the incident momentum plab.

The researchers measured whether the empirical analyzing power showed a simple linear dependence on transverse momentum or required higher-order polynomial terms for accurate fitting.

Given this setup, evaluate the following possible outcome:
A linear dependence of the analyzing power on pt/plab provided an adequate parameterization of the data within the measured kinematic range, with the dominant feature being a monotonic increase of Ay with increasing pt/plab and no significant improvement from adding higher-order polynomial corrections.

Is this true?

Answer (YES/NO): NO